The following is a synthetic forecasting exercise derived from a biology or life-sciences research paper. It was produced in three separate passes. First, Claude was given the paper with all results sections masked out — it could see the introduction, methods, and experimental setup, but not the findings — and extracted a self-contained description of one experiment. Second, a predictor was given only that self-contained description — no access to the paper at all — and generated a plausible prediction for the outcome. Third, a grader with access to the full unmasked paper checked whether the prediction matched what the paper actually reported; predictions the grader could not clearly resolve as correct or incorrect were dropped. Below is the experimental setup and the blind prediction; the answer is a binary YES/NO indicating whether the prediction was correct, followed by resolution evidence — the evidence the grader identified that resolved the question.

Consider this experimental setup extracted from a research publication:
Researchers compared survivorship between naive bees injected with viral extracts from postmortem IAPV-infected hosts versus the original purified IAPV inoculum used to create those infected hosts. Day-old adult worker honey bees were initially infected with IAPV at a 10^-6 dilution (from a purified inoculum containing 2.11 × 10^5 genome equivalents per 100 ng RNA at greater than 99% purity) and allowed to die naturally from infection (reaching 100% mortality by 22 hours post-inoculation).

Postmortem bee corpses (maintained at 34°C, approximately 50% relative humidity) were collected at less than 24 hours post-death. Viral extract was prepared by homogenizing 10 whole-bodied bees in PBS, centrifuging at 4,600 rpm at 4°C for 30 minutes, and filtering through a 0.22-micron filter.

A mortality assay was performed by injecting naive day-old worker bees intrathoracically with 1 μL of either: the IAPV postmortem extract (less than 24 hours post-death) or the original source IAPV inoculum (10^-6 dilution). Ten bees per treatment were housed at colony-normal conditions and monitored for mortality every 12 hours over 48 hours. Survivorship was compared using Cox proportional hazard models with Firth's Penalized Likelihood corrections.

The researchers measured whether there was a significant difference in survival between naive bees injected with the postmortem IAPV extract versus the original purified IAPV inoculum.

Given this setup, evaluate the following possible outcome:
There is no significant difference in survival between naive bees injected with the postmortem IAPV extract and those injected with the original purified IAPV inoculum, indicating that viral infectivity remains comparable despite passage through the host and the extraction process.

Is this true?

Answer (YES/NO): NO